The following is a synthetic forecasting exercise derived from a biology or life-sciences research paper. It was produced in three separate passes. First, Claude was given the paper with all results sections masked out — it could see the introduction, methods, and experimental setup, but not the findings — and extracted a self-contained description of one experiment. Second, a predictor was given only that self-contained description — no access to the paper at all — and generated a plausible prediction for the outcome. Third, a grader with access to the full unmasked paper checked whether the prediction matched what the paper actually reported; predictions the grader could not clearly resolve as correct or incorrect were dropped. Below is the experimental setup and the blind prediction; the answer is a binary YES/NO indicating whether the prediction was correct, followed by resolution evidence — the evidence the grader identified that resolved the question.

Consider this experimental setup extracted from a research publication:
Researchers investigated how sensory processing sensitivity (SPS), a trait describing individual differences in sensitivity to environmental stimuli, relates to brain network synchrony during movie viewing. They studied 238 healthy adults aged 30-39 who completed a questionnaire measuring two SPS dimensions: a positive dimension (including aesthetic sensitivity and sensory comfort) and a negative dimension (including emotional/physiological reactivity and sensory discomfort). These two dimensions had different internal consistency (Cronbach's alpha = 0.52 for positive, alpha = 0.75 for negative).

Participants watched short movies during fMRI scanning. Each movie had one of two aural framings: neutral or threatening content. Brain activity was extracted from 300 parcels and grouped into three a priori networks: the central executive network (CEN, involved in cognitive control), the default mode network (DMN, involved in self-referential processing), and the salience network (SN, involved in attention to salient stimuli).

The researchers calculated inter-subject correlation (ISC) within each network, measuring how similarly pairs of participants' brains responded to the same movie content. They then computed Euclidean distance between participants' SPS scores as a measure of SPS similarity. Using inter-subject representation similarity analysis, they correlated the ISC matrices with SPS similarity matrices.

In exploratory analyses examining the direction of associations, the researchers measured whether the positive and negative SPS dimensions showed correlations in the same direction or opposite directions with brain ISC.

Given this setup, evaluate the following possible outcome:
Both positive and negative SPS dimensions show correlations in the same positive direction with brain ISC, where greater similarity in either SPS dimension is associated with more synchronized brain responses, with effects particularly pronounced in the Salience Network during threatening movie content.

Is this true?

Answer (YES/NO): NO